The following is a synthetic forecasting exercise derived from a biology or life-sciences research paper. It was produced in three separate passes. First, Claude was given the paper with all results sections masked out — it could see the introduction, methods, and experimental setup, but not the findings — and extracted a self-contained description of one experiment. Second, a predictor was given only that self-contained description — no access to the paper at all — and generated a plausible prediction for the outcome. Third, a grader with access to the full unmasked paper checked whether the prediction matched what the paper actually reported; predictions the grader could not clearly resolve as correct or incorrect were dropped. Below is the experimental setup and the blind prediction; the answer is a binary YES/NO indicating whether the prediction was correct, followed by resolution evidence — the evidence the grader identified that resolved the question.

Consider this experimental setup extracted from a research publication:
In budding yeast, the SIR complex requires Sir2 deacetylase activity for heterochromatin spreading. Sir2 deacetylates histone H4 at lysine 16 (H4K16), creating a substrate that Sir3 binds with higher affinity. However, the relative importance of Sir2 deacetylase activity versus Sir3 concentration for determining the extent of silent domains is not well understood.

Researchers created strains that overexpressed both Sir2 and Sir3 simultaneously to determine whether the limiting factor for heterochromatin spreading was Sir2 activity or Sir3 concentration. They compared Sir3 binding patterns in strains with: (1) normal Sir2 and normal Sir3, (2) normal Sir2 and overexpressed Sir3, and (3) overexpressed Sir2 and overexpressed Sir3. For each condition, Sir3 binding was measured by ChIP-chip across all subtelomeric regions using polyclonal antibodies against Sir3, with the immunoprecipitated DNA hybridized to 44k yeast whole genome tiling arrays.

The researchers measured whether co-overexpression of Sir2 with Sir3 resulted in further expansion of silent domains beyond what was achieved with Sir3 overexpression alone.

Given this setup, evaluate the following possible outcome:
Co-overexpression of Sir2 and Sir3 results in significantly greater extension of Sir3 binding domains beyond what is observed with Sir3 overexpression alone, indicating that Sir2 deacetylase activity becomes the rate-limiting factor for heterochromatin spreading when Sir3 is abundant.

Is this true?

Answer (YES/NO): NO